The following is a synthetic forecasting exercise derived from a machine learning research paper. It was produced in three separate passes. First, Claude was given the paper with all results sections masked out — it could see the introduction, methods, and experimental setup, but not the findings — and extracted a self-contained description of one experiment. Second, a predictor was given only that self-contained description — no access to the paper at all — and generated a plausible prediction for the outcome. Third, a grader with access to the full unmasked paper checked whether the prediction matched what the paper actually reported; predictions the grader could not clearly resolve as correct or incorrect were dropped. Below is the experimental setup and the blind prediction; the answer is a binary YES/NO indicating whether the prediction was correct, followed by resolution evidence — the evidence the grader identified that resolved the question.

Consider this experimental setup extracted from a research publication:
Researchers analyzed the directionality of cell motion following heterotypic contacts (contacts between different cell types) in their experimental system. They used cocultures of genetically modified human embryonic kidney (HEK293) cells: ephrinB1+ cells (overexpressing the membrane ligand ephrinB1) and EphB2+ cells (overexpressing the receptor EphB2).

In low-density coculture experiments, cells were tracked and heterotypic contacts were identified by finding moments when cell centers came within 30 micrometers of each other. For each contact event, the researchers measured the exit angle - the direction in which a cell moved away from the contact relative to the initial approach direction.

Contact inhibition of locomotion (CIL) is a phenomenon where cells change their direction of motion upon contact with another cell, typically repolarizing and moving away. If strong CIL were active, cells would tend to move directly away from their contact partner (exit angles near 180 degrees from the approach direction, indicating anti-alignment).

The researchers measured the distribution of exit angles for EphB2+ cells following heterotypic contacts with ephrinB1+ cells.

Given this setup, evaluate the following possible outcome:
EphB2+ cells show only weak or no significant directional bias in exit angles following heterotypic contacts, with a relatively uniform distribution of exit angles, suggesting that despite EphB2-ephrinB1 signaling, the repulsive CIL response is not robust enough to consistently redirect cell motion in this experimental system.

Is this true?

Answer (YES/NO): NO